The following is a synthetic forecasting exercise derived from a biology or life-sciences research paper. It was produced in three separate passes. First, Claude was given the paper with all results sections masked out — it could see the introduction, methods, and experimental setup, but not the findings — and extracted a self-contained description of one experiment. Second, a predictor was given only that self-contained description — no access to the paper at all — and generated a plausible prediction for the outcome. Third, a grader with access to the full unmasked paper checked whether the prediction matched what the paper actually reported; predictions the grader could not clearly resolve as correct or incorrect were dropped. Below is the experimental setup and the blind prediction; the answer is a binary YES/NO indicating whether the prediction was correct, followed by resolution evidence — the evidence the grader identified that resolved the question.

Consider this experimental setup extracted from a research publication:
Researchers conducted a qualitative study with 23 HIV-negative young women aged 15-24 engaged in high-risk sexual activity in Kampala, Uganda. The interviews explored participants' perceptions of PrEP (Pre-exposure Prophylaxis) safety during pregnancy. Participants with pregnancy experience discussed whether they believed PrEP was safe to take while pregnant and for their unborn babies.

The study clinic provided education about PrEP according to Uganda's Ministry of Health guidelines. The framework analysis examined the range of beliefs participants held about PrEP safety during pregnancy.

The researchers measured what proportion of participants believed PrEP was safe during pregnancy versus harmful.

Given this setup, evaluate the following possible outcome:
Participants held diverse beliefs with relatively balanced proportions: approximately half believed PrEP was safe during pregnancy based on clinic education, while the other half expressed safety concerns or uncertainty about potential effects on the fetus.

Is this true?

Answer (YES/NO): NO